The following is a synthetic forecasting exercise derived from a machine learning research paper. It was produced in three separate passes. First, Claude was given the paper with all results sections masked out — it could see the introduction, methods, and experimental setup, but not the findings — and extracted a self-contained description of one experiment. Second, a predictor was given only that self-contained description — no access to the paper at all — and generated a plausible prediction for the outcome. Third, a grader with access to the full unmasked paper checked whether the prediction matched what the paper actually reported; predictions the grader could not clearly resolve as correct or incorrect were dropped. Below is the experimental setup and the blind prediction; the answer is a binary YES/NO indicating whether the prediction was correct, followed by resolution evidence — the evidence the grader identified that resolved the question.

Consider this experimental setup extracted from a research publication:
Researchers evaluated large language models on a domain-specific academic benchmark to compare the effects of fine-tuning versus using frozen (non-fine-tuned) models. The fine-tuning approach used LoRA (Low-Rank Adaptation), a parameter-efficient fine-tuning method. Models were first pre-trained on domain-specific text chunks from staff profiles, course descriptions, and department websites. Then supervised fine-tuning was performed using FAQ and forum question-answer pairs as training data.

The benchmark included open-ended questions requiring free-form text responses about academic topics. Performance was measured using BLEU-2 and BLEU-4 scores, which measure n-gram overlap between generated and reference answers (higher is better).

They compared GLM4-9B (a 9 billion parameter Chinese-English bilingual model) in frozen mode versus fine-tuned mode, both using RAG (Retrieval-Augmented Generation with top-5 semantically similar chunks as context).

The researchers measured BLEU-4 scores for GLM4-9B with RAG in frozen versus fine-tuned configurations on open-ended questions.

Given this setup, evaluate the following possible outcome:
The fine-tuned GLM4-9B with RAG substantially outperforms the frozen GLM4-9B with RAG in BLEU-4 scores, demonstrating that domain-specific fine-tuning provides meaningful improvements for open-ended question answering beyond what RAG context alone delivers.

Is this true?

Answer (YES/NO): YES